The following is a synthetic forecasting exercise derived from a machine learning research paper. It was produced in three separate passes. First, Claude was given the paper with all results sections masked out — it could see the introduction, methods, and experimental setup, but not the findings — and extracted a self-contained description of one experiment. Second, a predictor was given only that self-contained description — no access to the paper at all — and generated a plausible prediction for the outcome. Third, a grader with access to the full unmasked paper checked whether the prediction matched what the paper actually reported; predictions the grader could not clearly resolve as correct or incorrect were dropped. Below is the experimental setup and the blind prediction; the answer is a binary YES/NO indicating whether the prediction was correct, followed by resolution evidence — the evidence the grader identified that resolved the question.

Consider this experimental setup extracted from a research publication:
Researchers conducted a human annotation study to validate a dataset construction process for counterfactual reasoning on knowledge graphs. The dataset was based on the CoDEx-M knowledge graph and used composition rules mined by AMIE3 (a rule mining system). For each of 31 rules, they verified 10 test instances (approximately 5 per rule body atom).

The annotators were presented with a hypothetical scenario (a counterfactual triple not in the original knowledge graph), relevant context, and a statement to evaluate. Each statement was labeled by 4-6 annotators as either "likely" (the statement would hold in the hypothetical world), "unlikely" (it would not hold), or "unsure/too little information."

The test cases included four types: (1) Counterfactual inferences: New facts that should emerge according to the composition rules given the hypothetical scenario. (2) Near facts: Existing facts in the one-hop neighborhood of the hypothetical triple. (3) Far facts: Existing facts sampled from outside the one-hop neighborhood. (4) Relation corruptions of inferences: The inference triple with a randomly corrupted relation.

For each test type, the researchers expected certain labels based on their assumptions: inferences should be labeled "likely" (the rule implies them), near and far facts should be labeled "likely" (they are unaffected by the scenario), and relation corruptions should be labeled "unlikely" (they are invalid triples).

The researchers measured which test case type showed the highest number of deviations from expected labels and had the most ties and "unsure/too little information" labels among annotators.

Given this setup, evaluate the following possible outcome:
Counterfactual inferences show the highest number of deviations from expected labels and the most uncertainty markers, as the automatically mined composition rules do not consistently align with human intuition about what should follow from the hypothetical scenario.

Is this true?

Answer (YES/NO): YES